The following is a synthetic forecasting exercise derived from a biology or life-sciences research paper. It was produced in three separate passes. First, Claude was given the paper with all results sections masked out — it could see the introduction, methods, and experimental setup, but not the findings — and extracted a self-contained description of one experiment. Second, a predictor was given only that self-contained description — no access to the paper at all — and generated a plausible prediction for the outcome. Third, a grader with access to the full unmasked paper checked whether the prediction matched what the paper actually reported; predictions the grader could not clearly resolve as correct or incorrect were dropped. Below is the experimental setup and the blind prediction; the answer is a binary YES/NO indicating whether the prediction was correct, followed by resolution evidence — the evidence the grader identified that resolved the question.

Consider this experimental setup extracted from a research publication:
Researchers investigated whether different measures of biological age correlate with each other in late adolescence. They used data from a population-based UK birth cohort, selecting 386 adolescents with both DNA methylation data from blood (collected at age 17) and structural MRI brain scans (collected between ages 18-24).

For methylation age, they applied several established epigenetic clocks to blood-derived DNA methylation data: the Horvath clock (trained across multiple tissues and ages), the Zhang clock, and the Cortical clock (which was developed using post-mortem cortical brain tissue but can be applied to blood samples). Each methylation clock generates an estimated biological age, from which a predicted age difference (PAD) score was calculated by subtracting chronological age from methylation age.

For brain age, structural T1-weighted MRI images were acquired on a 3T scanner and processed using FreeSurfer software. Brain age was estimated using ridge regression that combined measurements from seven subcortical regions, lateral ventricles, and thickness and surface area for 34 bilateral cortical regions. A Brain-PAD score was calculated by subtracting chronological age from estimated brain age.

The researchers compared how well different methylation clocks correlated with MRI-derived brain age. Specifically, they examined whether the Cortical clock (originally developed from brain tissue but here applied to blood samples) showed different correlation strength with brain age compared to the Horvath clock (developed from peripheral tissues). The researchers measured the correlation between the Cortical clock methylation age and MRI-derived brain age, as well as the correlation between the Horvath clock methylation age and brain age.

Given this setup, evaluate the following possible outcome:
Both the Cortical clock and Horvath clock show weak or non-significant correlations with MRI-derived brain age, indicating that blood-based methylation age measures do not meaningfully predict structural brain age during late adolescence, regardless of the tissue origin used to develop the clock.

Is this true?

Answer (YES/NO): YES